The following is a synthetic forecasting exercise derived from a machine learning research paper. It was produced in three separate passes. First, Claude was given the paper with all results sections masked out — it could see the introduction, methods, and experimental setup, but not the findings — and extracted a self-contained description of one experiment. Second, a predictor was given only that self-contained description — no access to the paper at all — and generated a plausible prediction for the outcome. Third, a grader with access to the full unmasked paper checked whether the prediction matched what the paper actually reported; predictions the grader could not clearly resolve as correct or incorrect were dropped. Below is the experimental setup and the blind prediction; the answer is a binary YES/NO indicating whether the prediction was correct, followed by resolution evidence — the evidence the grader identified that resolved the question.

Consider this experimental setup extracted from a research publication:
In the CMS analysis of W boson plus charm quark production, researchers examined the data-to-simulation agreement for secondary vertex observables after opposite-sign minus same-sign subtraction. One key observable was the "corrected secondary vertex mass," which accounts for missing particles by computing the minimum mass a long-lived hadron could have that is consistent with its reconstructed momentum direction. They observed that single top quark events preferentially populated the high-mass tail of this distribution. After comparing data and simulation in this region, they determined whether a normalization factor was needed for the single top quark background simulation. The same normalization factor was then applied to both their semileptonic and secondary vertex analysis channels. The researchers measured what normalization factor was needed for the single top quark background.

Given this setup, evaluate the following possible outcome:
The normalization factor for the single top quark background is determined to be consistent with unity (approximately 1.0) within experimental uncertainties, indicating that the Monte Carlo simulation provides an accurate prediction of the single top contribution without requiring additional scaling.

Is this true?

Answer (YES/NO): NO